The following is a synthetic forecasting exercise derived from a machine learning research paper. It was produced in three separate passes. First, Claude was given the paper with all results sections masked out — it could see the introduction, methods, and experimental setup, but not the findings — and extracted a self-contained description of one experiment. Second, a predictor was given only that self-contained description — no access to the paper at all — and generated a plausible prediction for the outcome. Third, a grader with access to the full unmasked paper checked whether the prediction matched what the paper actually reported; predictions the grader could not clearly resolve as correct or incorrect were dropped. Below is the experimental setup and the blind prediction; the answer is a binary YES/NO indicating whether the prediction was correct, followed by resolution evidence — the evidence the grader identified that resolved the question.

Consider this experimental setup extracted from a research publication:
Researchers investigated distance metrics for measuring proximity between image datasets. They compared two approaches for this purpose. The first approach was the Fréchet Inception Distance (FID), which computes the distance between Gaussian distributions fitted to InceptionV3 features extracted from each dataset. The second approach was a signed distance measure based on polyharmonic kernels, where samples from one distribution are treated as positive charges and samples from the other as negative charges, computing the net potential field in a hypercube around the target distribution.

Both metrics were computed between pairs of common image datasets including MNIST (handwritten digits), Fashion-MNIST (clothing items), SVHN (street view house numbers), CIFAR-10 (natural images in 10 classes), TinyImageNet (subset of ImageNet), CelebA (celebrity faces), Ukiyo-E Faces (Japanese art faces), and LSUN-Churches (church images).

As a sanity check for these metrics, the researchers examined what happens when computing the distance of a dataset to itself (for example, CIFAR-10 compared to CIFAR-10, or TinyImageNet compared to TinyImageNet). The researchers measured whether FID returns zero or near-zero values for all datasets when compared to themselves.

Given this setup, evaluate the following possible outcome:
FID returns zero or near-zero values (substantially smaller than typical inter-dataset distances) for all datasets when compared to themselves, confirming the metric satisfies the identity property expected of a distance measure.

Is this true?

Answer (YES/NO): NO